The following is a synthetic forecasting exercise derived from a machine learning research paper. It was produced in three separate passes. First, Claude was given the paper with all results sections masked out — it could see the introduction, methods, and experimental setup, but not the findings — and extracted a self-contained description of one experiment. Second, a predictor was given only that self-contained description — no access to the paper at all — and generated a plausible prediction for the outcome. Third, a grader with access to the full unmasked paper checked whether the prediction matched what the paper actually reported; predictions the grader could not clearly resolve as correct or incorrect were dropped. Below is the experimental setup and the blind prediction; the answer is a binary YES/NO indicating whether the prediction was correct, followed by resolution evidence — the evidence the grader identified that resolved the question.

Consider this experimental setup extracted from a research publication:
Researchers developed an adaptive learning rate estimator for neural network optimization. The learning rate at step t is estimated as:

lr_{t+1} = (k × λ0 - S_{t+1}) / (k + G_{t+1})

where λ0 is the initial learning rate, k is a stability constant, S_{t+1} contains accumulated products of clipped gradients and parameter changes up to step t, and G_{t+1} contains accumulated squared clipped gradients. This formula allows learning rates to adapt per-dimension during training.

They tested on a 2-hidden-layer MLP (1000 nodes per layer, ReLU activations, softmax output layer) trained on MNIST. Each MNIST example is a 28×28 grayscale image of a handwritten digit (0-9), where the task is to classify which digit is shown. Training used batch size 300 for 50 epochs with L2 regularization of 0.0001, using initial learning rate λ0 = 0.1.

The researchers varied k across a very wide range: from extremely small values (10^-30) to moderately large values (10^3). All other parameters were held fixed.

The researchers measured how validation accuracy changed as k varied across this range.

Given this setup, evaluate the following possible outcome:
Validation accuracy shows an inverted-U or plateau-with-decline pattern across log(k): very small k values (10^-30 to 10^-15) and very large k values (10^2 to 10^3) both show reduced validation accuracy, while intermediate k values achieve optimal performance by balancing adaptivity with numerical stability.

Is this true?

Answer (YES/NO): NO